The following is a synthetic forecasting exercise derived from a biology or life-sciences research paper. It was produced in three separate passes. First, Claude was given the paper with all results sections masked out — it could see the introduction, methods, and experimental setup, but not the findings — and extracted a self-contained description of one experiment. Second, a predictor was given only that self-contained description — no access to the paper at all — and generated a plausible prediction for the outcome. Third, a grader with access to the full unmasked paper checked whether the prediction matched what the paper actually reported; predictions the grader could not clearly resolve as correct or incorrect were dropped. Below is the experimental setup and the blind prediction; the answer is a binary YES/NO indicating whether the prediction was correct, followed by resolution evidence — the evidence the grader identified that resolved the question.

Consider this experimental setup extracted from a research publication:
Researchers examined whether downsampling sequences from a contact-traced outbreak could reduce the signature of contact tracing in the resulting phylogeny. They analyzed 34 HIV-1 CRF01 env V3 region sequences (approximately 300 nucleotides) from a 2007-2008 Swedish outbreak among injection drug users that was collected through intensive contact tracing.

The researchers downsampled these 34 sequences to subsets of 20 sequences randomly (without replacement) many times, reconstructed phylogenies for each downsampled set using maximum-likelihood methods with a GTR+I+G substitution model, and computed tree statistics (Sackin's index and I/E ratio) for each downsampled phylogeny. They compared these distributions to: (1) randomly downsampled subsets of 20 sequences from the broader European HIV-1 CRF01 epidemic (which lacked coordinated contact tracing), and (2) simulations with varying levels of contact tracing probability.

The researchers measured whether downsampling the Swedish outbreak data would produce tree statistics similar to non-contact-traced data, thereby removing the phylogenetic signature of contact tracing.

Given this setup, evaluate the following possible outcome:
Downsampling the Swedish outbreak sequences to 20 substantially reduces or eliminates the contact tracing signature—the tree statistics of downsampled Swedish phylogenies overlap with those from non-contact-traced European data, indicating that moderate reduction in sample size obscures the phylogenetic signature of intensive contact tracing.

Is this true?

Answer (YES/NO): NO